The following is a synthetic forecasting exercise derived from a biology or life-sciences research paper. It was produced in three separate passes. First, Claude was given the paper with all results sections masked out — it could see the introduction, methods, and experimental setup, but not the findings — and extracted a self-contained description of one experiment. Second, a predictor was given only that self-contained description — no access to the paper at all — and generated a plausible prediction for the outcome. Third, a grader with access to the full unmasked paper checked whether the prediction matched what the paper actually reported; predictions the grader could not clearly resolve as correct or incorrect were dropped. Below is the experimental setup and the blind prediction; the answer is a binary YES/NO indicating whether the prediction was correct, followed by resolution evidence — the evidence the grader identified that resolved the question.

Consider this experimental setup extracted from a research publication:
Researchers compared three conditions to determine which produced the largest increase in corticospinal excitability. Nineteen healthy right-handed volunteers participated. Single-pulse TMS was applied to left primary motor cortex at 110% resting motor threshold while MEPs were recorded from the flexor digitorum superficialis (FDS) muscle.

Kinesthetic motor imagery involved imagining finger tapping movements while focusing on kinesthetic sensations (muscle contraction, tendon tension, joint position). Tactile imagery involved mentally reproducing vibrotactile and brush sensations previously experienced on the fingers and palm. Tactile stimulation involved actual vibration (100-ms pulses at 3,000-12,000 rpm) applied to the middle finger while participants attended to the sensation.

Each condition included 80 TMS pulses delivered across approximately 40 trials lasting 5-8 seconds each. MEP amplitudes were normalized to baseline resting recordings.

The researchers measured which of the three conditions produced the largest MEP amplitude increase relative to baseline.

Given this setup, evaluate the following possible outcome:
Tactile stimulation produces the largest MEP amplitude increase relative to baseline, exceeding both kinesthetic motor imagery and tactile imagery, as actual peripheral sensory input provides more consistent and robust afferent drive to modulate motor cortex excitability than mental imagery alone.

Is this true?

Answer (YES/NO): NO